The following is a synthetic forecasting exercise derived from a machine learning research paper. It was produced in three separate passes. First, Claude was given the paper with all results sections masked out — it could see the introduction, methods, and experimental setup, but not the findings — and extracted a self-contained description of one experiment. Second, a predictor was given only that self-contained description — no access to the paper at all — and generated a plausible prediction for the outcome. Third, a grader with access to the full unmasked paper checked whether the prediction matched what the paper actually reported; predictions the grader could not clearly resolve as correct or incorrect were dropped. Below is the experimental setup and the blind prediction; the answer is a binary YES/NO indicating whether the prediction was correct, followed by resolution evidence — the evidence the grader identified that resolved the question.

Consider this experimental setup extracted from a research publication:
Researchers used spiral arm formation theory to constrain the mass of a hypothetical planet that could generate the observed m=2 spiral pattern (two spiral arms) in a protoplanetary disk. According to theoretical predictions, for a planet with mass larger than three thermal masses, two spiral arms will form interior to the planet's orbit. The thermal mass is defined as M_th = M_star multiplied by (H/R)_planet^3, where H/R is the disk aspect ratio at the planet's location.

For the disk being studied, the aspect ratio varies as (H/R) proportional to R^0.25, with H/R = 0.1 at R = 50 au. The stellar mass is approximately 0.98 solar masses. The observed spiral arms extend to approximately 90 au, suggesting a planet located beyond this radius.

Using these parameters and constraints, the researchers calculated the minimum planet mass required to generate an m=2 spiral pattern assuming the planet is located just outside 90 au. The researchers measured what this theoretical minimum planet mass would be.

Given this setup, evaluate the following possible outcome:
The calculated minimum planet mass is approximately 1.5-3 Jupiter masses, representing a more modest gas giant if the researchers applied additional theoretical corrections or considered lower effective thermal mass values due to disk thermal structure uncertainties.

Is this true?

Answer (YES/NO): NO